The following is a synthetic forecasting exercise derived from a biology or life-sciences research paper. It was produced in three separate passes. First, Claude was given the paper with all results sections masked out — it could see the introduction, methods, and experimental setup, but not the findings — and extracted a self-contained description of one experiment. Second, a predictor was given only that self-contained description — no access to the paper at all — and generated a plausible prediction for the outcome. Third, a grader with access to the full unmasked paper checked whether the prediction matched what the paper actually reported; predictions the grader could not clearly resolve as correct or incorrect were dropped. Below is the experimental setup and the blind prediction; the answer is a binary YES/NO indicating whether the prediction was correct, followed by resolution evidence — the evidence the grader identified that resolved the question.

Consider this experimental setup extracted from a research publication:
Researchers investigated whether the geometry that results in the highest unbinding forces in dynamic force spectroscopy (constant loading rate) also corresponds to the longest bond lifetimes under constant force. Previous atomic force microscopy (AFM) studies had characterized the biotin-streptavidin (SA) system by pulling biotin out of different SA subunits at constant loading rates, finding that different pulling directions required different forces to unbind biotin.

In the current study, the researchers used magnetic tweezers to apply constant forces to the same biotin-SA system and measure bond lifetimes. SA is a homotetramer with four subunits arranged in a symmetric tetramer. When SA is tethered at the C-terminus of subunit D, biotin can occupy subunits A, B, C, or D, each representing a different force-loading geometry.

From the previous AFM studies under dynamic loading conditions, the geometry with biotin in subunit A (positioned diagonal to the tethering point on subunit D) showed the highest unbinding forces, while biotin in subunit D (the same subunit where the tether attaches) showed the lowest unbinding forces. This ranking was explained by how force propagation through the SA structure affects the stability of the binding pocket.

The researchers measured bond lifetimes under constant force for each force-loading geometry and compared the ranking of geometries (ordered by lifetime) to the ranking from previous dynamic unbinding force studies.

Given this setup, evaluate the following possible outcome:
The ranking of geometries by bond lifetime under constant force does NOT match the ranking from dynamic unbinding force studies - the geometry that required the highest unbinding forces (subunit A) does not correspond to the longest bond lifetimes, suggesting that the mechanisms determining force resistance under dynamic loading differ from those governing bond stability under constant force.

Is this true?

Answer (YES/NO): NO